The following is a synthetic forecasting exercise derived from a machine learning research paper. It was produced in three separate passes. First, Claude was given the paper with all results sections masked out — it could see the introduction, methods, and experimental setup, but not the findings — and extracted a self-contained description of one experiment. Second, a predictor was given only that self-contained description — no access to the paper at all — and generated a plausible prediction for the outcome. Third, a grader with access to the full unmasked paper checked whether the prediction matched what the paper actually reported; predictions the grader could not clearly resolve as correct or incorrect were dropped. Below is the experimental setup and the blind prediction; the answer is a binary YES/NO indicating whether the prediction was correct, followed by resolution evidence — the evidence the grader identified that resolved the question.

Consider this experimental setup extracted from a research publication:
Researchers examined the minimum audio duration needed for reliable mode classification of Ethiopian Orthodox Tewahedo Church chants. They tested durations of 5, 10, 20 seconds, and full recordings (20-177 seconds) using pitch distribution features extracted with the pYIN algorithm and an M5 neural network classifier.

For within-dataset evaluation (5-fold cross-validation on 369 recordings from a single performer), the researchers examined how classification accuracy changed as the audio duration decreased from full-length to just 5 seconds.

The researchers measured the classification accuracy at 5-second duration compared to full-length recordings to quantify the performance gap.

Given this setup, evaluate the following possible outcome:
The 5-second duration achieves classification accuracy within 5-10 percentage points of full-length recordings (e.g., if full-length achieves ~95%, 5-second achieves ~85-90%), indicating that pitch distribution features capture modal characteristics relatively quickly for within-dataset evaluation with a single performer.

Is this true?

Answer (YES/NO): NO